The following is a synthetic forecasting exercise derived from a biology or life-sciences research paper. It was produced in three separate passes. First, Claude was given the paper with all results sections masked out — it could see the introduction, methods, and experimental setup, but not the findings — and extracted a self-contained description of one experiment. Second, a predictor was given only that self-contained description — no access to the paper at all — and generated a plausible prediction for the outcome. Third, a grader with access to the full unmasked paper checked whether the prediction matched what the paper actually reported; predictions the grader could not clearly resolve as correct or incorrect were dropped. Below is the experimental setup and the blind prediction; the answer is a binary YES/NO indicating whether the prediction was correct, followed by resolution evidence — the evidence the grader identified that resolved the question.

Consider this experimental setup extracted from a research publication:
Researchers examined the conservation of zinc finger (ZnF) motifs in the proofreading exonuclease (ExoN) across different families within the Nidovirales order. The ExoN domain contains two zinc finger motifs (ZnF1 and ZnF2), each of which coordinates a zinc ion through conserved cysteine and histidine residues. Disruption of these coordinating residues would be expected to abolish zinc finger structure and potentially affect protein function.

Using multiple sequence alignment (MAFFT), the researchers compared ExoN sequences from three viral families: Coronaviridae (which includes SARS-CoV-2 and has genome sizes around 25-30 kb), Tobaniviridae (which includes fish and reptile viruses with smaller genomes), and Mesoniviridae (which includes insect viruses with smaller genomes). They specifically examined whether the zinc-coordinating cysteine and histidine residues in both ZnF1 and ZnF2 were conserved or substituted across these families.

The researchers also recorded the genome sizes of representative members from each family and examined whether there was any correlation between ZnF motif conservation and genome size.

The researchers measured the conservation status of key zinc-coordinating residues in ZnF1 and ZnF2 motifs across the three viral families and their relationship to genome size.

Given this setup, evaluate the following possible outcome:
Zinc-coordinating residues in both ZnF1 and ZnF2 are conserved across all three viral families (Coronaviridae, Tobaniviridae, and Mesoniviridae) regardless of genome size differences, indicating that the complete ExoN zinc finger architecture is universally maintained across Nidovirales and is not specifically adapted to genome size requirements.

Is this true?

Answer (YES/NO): NO